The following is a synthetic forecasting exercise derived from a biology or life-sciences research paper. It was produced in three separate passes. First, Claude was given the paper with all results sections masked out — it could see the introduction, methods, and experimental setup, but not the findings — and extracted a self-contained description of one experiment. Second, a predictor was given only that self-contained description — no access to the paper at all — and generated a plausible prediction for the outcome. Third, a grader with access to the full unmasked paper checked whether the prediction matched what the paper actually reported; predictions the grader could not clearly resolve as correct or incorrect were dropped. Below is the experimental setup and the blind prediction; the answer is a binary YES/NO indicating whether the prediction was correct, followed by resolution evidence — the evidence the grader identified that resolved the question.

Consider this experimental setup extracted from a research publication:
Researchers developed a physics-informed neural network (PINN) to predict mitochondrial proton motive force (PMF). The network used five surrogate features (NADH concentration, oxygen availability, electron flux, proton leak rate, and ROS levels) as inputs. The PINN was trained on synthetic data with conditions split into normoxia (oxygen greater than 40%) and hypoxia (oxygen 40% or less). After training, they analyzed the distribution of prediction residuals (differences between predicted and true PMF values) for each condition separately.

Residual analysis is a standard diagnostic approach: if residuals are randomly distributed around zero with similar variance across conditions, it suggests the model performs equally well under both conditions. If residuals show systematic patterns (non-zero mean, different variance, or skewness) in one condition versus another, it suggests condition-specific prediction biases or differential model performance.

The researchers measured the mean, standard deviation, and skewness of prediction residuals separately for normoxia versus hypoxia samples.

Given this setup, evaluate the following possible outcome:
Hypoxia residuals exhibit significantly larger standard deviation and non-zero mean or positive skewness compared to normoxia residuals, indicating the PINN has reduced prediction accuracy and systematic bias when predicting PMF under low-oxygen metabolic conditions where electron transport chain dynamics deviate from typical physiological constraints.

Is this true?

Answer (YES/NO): NO